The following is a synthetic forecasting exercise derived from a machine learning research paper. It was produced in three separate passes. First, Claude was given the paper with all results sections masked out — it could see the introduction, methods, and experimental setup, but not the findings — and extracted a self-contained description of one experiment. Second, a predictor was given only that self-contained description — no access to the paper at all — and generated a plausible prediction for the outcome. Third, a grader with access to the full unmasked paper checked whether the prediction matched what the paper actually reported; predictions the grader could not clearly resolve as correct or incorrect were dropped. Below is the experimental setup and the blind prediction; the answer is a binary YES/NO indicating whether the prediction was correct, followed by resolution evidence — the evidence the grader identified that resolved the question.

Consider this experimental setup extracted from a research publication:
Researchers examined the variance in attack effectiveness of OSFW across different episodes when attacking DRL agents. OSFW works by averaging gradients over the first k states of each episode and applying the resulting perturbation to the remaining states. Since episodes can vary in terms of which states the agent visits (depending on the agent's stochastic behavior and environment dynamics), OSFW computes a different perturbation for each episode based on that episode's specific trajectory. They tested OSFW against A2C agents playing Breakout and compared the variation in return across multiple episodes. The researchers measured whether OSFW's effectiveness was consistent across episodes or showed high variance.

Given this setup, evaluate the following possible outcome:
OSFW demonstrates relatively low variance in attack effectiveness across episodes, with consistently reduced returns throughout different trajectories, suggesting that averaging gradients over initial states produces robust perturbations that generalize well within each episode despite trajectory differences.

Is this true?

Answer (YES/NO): NO